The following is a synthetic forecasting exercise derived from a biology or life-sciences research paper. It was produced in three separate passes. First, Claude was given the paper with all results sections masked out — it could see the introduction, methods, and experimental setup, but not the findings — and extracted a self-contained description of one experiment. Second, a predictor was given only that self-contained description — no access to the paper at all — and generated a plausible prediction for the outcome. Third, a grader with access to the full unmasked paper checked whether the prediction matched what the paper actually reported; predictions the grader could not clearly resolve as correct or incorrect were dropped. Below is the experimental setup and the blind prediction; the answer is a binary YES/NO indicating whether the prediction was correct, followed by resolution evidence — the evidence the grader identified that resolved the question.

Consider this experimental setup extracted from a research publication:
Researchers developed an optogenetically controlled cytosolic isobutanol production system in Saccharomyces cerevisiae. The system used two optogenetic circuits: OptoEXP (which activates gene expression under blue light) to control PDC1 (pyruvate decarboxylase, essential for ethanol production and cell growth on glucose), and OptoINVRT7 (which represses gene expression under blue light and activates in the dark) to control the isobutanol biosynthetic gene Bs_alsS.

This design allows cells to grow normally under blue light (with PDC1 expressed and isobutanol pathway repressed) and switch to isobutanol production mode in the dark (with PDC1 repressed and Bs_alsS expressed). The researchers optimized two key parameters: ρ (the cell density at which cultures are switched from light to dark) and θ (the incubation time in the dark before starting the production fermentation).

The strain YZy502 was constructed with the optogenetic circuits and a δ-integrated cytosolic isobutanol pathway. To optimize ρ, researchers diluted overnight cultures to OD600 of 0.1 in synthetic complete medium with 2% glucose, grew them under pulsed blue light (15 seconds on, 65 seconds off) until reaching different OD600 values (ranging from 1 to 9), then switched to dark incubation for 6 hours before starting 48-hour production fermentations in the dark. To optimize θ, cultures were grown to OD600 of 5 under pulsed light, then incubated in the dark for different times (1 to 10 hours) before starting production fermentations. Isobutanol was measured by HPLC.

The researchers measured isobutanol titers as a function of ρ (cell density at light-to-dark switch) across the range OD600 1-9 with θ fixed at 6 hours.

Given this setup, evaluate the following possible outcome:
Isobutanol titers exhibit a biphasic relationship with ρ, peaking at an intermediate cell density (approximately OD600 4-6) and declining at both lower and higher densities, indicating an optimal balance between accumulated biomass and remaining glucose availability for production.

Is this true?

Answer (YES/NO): YES